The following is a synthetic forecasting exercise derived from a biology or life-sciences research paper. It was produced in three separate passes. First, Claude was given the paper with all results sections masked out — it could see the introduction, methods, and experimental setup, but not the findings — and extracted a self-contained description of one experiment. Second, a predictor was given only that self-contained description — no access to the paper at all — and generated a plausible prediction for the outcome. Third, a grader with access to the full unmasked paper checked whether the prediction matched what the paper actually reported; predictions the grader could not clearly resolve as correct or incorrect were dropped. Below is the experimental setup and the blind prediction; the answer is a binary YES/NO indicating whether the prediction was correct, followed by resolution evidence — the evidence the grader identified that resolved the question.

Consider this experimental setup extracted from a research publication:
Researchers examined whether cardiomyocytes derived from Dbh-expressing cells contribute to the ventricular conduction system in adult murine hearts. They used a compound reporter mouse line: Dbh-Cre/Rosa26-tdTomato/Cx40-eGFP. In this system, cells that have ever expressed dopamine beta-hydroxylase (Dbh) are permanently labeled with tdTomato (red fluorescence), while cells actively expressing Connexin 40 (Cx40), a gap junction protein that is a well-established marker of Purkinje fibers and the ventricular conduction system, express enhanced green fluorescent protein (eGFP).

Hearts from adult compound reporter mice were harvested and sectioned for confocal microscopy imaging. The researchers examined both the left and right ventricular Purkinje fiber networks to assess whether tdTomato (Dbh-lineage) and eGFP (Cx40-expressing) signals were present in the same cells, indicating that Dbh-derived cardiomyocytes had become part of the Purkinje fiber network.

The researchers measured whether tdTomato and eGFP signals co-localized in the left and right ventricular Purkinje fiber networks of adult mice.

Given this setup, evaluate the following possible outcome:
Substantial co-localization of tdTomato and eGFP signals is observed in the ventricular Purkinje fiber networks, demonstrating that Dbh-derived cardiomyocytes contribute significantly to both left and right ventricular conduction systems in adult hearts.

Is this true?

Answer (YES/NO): NO